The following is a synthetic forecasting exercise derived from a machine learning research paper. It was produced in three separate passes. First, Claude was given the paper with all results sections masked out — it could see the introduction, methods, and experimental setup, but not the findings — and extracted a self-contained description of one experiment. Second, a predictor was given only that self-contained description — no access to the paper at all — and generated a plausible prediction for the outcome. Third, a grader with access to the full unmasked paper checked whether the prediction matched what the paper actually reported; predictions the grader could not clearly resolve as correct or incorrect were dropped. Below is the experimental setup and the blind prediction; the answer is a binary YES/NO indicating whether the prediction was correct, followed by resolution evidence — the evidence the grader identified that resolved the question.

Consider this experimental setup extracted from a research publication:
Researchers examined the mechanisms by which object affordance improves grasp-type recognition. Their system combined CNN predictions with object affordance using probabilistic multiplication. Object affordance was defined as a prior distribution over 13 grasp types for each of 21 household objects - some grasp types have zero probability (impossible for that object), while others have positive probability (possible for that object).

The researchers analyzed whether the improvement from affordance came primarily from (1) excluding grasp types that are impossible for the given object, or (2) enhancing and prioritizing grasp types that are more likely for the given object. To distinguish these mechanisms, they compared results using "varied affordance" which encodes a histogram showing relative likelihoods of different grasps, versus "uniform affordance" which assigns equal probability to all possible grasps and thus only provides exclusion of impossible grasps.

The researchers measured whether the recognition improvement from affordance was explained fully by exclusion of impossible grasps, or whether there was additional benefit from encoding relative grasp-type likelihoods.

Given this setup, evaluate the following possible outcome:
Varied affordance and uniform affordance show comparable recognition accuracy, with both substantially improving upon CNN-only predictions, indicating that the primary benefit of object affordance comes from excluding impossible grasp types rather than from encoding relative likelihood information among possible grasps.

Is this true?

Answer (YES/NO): YES